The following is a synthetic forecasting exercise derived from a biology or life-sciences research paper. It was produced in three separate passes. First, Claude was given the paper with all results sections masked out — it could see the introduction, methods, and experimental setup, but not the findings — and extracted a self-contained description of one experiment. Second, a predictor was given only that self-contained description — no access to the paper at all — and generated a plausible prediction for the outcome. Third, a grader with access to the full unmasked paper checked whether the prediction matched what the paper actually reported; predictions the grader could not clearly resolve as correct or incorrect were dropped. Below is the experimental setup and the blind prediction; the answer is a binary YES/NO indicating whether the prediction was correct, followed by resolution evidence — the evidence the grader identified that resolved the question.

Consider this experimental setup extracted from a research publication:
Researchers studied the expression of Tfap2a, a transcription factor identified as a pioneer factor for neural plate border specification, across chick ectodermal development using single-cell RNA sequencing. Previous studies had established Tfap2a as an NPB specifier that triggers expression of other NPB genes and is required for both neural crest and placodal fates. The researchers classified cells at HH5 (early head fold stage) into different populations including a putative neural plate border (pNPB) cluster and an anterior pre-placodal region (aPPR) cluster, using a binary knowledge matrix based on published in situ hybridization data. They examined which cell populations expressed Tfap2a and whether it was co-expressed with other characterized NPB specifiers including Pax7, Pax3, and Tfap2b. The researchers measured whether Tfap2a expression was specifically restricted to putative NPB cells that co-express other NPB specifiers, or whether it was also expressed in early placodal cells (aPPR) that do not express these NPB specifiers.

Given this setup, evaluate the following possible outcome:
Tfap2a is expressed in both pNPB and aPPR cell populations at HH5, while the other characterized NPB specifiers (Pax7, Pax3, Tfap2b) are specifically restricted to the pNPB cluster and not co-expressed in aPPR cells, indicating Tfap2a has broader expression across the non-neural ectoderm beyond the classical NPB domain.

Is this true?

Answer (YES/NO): YES